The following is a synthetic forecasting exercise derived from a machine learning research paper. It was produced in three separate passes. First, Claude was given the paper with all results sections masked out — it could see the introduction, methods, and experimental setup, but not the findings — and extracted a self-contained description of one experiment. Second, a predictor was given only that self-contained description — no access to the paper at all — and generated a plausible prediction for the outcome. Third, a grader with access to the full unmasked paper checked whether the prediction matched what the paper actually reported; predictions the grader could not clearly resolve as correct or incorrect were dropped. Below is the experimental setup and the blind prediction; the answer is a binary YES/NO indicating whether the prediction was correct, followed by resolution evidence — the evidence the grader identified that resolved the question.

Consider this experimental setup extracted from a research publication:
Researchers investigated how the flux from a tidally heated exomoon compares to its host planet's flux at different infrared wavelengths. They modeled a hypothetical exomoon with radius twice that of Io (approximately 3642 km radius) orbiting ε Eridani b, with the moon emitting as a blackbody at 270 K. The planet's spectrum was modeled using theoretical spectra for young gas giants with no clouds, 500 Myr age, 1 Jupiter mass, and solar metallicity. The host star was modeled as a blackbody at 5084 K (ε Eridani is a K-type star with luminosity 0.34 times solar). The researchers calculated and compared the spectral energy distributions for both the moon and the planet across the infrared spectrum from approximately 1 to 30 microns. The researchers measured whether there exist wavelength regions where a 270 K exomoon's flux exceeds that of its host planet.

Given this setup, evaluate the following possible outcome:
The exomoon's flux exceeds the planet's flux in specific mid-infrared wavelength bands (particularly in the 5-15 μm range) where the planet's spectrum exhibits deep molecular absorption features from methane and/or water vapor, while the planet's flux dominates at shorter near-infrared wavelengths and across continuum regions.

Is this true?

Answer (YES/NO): NO